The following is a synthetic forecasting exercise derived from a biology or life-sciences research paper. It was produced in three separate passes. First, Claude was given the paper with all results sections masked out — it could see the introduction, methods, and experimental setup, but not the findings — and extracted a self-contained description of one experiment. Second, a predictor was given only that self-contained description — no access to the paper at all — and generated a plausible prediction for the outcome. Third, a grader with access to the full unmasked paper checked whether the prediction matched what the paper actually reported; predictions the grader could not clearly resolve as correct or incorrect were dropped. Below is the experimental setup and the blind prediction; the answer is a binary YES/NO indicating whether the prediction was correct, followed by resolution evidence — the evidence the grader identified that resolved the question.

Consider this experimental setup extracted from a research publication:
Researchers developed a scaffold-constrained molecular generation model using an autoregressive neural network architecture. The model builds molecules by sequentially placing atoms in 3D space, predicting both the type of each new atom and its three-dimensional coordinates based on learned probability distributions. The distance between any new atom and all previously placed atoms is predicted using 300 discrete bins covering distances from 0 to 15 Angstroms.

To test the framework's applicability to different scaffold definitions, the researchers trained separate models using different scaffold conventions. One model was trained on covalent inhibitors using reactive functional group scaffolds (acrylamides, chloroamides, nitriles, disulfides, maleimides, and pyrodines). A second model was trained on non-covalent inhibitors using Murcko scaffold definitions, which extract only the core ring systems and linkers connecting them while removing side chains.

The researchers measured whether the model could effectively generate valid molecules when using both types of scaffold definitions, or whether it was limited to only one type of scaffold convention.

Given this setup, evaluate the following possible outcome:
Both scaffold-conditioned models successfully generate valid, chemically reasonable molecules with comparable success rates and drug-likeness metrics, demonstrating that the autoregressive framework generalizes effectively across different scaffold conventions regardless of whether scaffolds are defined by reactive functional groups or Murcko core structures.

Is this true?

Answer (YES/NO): YES